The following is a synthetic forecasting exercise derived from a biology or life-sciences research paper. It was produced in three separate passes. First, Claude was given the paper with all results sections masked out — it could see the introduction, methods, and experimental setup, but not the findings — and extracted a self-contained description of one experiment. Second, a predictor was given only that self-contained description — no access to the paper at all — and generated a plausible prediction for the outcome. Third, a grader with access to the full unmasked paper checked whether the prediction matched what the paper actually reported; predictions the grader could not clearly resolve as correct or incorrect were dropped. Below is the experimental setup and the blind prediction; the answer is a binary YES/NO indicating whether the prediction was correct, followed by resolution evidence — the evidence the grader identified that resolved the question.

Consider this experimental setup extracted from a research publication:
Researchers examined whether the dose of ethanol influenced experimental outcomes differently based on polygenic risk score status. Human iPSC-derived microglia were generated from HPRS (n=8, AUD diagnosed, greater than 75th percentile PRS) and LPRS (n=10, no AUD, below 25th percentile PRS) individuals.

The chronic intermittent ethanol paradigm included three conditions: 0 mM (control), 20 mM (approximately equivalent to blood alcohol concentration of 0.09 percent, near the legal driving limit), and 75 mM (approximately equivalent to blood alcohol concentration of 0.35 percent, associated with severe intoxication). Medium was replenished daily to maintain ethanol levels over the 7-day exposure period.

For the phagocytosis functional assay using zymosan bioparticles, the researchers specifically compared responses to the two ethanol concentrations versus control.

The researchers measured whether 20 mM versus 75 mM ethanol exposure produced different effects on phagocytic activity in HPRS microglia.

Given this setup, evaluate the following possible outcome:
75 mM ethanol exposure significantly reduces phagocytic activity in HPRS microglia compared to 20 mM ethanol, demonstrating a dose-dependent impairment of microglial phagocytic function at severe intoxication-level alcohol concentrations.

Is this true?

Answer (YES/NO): NO